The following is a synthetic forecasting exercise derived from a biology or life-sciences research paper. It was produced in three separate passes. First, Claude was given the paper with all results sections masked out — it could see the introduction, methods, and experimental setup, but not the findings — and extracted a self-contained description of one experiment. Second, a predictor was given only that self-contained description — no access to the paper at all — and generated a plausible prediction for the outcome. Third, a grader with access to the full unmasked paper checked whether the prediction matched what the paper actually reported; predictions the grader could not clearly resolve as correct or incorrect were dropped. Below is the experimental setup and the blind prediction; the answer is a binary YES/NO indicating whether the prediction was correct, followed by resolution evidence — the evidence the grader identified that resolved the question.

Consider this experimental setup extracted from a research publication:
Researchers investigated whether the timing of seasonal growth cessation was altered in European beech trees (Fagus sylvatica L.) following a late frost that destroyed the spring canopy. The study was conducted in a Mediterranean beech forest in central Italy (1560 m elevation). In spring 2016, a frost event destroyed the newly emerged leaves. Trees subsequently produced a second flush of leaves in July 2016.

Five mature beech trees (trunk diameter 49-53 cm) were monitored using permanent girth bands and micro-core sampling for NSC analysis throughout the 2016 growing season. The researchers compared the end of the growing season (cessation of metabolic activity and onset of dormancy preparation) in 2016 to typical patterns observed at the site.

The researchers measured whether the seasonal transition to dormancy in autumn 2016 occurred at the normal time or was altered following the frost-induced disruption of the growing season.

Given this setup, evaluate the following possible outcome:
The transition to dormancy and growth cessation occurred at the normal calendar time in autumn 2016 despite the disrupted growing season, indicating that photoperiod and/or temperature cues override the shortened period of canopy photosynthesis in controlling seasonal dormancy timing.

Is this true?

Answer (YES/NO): NO